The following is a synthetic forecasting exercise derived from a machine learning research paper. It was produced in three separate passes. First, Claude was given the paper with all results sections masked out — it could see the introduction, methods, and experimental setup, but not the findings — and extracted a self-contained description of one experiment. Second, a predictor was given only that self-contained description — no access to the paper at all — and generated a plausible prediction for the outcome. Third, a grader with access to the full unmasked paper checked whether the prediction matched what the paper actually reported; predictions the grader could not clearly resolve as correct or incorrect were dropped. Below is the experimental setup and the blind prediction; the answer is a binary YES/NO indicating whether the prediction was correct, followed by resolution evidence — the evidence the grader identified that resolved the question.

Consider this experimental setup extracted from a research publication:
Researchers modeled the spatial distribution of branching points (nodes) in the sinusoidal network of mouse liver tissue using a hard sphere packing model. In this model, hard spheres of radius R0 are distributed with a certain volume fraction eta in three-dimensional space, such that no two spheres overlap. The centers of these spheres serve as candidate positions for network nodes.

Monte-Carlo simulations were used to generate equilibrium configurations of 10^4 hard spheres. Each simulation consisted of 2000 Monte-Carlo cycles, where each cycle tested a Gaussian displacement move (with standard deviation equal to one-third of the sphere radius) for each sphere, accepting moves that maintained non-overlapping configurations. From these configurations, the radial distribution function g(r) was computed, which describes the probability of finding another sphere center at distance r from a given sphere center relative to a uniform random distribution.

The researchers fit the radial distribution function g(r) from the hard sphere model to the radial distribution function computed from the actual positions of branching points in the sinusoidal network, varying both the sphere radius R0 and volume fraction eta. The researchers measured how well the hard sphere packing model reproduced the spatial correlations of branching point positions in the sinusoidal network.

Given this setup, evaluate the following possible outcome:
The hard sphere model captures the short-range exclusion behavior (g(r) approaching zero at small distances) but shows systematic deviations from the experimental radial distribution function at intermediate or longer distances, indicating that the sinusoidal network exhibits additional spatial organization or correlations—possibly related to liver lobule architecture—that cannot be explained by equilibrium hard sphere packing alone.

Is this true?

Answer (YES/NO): NO